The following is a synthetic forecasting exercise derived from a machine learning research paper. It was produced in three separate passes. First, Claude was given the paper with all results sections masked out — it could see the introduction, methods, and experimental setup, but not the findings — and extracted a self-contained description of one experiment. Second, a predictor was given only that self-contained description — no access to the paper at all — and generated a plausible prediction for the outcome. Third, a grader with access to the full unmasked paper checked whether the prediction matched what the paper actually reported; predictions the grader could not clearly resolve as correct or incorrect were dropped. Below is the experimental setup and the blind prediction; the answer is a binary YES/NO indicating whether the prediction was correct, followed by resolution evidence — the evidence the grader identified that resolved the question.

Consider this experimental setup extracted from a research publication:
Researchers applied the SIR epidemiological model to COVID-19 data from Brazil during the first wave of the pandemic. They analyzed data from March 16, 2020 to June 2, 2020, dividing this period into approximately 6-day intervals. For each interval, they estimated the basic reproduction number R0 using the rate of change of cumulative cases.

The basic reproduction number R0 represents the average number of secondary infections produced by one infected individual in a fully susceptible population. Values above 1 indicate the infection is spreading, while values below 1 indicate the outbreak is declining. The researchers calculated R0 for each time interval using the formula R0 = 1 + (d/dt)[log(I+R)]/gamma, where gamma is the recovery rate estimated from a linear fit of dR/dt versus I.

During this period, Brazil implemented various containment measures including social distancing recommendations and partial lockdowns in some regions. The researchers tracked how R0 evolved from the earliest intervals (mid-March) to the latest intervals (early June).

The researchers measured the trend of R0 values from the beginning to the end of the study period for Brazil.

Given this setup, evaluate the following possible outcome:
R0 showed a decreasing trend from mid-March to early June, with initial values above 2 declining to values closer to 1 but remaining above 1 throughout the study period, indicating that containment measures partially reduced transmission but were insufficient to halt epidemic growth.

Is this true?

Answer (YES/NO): YES